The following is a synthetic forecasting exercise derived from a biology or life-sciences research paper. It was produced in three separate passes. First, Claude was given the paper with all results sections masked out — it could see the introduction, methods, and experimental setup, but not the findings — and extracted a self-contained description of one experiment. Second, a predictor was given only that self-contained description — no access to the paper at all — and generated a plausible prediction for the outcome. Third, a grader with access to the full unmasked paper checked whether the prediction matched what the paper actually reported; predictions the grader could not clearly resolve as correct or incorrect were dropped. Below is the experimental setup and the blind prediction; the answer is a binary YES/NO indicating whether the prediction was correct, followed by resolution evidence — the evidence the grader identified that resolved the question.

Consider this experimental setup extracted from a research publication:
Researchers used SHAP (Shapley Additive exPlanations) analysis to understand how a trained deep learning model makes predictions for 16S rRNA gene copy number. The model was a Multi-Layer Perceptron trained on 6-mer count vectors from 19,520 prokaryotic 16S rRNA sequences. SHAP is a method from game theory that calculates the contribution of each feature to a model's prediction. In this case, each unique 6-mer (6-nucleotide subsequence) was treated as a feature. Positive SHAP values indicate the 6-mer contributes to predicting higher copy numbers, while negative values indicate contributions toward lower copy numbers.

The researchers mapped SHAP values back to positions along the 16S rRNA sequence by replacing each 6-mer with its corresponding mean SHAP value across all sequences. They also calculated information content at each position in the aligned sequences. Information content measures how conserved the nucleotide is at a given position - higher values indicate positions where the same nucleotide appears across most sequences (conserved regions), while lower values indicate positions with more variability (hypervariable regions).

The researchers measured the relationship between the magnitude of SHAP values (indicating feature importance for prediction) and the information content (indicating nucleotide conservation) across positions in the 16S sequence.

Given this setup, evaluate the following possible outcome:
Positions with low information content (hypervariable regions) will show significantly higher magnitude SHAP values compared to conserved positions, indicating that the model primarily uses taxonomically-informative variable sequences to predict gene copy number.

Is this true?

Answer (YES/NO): YES